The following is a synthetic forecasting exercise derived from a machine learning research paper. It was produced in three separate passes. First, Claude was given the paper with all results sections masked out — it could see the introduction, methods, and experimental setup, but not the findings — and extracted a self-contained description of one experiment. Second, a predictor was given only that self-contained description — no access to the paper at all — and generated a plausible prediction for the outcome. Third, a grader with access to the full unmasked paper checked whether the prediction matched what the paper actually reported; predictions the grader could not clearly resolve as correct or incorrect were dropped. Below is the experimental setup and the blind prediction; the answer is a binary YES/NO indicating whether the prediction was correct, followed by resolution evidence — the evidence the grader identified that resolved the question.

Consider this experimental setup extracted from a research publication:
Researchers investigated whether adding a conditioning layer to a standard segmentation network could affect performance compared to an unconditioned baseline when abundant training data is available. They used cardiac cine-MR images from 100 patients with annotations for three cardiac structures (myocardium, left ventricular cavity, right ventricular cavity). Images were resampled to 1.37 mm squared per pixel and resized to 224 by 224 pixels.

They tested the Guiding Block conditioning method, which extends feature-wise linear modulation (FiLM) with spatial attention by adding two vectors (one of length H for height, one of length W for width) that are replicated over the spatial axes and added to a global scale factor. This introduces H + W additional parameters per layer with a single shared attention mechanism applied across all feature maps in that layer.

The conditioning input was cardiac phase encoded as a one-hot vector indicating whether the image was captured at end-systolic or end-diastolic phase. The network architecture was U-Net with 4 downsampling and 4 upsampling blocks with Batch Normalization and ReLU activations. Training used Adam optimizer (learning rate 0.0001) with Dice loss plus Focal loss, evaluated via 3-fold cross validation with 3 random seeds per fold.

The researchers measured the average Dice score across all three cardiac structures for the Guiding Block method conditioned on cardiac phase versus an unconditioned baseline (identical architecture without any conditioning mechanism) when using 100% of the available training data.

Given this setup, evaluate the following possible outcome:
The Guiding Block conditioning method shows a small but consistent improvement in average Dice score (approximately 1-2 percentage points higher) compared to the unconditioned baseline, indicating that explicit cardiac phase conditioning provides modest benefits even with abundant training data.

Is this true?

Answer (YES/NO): NO